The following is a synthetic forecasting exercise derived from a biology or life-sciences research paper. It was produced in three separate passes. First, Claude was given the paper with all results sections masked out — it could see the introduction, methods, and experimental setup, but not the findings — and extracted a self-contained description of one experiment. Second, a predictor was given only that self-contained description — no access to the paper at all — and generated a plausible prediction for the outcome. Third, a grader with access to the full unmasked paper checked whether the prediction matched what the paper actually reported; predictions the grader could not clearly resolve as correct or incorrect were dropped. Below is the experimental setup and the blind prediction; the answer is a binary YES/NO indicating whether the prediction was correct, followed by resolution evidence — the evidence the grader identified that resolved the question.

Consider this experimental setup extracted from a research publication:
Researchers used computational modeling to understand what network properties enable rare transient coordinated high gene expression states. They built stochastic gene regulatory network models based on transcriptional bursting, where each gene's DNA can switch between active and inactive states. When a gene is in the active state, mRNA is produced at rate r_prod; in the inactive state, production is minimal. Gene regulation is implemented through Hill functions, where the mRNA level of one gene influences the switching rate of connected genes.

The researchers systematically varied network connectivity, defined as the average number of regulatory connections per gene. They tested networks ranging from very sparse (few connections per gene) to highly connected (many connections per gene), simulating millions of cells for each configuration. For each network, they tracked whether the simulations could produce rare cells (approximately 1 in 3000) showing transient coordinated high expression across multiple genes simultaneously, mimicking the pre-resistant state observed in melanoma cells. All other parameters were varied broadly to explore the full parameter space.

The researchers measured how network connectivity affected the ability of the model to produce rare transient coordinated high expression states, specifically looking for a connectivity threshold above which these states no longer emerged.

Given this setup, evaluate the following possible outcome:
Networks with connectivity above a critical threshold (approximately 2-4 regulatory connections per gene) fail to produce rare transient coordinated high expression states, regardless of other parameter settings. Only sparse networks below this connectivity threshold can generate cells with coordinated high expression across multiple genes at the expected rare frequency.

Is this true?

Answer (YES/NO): NO